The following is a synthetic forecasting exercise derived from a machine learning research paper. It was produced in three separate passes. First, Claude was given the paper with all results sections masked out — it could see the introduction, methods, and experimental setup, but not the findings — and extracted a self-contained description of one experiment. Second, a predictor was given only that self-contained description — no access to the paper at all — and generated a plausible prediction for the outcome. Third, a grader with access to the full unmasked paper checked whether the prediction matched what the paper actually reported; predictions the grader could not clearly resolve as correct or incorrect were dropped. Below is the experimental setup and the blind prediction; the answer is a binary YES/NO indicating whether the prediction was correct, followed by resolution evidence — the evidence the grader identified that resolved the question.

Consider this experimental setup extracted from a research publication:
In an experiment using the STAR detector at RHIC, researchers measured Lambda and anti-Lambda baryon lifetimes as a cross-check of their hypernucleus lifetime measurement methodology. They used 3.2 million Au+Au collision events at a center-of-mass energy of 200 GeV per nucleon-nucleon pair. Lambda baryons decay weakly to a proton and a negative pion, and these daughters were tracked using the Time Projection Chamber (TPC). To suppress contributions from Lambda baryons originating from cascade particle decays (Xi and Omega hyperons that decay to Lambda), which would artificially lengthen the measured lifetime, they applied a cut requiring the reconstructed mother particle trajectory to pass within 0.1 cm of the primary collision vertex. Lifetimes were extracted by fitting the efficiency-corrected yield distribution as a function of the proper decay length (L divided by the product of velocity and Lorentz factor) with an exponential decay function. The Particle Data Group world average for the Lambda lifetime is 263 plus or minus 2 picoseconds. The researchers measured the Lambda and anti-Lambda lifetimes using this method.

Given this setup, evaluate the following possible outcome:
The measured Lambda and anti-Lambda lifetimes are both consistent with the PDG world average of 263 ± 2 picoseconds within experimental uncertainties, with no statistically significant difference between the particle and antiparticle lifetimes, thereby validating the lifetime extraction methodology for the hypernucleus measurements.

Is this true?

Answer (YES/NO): NO